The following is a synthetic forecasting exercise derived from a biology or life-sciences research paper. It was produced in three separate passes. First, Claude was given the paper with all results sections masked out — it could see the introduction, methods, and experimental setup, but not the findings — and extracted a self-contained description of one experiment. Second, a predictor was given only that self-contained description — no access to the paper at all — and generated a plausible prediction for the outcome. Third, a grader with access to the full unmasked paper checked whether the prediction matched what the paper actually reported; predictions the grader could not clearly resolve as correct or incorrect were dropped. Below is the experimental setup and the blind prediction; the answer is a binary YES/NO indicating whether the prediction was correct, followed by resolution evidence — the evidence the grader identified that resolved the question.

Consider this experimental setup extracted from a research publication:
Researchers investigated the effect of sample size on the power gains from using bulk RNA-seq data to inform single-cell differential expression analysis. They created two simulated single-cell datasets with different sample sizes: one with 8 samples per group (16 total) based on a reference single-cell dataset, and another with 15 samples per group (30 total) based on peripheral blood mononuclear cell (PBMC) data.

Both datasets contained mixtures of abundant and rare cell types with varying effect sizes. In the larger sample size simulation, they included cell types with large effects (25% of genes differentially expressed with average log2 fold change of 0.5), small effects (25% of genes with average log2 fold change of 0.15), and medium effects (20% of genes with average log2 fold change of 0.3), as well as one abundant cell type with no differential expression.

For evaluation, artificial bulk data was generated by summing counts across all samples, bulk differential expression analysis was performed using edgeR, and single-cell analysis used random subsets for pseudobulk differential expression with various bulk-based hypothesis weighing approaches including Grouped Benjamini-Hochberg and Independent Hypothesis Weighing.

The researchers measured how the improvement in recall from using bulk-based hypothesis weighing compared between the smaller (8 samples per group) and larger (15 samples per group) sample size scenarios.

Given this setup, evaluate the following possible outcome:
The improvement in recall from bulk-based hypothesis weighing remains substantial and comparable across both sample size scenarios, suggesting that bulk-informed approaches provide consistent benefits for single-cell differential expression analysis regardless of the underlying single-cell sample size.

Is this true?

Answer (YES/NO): YES